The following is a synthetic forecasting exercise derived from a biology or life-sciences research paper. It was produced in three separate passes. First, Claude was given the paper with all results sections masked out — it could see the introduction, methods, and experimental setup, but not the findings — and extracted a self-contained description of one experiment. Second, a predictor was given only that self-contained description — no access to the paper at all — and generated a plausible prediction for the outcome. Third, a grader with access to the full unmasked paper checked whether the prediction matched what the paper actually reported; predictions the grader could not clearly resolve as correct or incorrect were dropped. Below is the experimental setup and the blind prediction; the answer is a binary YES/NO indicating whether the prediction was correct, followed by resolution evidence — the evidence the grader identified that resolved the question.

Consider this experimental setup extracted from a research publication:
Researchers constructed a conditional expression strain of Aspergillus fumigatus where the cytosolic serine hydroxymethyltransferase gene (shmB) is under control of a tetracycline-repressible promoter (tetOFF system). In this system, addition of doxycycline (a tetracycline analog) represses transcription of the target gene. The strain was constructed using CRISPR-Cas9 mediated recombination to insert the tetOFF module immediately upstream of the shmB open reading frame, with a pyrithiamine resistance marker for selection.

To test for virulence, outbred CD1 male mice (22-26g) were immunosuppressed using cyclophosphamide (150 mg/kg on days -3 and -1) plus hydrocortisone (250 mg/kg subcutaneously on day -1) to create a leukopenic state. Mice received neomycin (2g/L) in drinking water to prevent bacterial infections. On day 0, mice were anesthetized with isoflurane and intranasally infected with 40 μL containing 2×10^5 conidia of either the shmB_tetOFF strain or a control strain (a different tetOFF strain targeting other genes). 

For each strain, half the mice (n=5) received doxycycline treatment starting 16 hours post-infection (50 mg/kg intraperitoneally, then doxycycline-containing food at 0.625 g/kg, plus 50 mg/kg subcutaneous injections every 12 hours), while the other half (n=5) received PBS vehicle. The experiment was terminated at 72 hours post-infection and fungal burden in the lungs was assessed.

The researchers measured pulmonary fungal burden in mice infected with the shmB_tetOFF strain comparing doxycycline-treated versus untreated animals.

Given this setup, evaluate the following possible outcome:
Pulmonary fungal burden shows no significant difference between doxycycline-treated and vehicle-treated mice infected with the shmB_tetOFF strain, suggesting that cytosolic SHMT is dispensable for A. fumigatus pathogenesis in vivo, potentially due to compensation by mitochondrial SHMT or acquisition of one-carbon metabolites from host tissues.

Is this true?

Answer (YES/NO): NO